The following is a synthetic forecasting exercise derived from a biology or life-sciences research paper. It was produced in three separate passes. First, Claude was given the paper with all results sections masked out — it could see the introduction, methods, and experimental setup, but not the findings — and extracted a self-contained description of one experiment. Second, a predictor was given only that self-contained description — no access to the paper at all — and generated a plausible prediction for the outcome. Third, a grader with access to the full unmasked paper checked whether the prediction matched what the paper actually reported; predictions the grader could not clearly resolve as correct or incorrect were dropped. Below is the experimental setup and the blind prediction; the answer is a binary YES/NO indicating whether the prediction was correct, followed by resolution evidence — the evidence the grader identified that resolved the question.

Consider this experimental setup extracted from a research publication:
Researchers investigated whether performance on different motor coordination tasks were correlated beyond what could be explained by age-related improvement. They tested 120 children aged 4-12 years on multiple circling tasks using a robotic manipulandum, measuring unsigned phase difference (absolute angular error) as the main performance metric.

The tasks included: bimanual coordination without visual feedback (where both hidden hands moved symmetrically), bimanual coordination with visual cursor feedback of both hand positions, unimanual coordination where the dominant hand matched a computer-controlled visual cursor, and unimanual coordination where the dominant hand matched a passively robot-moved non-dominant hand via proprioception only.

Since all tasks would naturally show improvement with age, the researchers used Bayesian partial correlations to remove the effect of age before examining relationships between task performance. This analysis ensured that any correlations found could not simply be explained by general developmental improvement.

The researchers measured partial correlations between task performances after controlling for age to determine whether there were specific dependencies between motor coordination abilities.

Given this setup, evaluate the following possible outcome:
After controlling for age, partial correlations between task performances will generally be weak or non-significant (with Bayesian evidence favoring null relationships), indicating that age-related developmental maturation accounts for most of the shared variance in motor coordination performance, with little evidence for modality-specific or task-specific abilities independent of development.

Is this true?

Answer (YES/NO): NO